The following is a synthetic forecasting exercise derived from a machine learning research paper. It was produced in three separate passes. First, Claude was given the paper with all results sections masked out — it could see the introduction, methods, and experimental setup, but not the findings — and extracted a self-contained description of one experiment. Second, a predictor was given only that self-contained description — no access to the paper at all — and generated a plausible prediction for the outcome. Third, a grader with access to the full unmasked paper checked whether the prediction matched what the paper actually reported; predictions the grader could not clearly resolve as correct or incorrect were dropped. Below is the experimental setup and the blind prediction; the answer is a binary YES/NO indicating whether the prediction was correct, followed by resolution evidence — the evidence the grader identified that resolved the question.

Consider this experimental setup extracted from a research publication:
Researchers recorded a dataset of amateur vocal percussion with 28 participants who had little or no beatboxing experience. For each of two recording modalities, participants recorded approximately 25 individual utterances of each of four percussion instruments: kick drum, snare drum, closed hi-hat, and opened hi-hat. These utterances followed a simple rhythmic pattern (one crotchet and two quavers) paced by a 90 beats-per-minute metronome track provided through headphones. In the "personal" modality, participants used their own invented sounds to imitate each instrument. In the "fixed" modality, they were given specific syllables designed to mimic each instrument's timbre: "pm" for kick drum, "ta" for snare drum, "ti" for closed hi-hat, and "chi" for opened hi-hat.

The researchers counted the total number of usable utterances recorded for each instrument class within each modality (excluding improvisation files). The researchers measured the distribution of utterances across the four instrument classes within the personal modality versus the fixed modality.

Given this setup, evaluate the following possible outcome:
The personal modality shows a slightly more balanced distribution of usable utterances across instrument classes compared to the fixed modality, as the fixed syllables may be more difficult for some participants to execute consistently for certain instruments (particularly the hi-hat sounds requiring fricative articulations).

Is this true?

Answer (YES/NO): NO